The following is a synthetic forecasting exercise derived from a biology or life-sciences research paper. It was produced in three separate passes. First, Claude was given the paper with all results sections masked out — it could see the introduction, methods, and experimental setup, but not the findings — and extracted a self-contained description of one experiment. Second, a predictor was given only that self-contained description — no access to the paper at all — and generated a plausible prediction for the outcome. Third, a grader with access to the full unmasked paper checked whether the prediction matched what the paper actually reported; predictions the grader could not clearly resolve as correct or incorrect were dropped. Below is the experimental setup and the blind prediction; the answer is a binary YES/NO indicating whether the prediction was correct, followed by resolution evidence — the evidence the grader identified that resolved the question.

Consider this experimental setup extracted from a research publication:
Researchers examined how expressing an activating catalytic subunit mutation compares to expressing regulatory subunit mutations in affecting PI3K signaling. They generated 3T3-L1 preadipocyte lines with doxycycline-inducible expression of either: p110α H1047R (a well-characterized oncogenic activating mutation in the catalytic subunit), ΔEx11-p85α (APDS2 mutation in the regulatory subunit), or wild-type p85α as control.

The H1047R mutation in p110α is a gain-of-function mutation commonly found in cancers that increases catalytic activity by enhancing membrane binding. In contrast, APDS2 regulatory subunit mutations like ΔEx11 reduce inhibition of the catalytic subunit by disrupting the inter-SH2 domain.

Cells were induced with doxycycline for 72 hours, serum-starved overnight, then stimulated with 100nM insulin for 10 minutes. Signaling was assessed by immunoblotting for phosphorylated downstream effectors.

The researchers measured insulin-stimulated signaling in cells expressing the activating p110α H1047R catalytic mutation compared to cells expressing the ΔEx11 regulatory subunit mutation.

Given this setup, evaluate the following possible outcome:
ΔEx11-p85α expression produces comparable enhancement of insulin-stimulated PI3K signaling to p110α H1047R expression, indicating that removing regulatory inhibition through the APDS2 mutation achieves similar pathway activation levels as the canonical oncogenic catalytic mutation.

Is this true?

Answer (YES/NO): NO